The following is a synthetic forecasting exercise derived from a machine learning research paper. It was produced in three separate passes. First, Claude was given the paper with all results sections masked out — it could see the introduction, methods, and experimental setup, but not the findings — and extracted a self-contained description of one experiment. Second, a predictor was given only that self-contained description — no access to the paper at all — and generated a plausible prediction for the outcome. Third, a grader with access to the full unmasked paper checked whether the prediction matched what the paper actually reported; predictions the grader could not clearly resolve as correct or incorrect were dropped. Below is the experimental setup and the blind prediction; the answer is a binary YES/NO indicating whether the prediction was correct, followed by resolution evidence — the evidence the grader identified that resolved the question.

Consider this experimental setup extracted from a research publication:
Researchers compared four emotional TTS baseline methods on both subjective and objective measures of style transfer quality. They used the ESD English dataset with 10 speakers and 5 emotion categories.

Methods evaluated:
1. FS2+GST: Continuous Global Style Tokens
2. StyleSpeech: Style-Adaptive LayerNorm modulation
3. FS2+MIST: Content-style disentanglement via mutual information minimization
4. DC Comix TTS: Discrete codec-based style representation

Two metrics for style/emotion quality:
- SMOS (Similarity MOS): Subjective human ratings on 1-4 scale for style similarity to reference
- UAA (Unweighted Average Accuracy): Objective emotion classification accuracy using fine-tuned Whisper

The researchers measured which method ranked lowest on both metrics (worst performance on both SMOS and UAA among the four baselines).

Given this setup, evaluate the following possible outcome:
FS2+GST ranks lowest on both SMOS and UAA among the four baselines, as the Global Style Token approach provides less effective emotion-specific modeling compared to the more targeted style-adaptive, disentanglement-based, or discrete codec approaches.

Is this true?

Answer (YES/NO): NO